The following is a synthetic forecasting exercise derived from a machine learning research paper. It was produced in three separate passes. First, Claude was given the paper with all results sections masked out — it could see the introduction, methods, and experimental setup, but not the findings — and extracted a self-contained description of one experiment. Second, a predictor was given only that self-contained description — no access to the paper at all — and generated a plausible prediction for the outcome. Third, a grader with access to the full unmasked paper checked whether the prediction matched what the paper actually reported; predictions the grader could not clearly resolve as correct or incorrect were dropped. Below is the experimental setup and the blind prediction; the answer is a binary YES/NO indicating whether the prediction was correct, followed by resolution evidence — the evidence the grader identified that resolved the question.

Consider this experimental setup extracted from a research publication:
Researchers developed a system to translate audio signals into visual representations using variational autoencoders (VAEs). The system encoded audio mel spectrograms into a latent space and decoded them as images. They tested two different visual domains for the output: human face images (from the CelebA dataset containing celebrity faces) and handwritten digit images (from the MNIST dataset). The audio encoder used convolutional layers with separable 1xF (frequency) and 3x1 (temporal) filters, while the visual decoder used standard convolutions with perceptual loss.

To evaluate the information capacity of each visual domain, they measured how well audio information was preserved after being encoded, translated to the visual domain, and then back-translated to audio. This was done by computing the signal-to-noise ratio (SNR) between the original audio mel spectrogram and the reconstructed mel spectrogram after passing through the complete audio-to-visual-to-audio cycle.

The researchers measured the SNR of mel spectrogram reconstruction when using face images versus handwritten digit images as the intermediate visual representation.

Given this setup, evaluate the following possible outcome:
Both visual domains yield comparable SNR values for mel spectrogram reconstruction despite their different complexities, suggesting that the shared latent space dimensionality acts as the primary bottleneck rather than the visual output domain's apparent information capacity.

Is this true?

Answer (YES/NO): NO